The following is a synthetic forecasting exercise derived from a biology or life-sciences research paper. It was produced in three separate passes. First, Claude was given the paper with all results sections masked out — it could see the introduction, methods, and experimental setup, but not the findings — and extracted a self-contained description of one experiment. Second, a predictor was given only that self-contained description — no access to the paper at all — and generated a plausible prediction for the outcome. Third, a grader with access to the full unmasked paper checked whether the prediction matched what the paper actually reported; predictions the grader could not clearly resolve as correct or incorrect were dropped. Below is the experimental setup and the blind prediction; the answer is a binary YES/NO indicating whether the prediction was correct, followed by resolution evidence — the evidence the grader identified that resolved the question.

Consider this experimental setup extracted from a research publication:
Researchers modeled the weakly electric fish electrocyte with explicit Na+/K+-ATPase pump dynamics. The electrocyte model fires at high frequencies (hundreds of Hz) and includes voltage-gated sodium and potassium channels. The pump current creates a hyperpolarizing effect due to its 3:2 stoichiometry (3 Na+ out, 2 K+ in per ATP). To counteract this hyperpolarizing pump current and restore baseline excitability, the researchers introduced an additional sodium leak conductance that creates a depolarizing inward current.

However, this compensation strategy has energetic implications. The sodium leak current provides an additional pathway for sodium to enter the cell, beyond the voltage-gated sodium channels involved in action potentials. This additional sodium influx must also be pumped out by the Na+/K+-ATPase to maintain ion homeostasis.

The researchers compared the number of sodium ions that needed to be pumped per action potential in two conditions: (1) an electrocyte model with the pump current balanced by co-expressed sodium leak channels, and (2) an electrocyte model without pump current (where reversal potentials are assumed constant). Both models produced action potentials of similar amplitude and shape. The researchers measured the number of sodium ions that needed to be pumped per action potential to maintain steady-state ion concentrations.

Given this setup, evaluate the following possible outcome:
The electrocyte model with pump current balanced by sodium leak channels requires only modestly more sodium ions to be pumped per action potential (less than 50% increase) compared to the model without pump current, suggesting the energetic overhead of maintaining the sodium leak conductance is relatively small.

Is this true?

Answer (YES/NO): NO